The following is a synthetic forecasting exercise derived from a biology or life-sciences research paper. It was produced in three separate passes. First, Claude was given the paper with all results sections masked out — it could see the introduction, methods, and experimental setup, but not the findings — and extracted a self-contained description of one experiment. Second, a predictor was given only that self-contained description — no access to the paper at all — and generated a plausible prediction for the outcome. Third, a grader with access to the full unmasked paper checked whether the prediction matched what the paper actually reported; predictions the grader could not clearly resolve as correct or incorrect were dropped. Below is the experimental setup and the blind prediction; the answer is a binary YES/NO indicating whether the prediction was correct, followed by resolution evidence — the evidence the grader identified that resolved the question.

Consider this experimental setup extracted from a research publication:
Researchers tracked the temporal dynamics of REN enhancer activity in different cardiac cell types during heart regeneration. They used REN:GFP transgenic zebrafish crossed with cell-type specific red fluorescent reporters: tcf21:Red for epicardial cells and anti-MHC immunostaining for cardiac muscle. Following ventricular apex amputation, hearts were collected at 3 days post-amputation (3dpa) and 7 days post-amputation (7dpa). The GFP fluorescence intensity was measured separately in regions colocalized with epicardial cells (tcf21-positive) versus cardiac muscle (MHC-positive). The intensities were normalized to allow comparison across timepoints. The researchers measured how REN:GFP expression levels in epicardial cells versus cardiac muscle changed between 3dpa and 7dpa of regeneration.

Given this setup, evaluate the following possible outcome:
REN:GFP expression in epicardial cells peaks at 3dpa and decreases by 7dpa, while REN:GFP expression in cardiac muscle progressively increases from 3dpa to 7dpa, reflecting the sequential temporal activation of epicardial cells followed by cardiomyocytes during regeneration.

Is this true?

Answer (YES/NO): NO